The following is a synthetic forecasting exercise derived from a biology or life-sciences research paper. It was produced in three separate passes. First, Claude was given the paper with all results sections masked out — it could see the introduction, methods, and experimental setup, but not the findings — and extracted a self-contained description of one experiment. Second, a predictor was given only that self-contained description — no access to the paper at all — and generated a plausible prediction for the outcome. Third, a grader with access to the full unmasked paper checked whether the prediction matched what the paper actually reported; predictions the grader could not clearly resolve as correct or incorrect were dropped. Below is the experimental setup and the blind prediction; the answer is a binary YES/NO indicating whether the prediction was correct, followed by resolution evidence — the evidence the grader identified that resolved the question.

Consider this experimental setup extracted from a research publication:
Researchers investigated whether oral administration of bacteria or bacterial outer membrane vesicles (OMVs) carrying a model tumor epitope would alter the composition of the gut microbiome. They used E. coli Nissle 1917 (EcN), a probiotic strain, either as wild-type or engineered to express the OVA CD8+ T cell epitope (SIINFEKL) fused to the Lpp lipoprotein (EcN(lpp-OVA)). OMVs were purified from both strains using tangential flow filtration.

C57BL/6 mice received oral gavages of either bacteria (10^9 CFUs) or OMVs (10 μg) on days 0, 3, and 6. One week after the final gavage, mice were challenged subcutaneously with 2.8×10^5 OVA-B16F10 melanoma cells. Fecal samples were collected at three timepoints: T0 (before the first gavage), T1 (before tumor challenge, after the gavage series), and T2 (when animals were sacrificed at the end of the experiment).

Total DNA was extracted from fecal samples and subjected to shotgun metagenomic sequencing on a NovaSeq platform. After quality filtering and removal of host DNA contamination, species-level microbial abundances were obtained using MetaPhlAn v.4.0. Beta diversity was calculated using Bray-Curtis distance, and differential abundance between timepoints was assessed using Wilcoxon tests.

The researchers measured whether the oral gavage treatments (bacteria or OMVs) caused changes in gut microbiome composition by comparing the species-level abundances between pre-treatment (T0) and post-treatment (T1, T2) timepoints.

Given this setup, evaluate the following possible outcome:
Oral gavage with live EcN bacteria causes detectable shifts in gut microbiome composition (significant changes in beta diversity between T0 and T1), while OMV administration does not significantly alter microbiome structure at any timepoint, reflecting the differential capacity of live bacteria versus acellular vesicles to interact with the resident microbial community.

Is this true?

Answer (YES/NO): NO